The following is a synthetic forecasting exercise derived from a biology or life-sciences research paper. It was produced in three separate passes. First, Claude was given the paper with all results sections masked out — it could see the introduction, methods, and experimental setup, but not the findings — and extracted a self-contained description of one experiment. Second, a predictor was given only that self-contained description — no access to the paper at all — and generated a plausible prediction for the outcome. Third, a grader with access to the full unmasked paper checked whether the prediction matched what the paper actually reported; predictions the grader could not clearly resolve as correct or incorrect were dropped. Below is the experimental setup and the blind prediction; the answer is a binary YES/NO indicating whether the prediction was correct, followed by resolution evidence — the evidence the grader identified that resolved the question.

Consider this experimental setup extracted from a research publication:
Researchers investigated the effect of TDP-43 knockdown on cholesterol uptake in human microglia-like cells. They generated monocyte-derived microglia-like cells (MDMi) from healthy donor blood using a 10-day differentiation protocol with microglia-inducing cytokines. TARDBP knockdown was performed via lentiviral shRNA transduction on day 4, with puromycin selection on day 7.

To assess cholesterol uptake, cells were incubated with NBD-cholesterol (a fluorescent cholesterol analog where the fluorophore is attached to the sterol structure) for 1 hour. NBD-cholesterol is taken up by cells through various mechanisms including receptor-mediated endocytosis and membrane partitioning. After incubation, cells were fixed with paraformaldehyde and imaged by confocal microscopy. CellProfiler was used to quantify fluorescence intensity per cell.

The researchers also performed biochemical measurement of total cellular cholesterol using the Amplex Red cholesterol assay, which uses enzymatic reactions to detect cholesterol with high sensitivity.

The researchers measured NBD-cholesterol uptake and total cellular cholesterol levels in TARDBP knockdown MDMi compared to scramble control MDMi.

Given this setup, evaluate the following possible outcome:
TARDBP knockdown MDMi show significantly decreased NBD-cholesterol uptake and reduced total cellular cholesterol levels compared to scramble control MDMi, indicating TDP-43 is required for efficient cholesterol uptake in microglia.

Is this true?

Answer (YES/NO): NO